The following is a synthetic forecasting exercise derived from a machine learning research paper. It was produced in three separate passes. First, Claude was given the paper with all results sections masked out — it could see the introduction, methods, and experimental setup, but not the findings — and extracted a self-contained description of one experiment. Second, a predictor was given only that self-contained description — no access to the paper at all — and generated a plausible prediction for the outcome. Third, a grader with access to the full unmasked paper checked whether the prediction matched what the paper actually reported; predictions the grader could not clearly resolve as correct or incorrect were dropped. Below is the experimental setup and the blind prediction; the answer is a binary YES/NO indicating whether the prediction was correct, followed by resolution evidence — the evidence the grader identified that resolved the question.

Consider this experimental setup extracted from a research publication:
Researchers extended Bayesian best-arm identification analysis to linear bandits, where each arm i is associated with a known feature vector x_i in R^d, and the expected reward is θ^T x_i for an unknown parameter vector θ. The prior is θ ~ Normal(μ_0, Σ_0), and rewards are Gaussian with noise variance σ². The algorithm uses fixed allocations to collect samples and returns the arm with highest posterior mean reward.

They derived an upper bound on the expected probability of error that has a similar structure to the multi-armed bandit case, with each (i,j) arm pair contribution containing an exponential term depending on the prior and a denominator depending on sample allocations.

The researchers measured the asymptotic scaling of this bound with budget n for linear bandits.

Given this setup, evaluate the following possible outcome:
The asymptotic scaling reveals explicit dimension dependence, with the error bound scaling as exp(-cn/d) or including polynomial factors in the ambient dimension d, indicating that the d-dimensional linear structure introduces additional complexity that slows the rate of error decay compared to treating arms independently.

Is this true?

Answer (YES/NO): NO